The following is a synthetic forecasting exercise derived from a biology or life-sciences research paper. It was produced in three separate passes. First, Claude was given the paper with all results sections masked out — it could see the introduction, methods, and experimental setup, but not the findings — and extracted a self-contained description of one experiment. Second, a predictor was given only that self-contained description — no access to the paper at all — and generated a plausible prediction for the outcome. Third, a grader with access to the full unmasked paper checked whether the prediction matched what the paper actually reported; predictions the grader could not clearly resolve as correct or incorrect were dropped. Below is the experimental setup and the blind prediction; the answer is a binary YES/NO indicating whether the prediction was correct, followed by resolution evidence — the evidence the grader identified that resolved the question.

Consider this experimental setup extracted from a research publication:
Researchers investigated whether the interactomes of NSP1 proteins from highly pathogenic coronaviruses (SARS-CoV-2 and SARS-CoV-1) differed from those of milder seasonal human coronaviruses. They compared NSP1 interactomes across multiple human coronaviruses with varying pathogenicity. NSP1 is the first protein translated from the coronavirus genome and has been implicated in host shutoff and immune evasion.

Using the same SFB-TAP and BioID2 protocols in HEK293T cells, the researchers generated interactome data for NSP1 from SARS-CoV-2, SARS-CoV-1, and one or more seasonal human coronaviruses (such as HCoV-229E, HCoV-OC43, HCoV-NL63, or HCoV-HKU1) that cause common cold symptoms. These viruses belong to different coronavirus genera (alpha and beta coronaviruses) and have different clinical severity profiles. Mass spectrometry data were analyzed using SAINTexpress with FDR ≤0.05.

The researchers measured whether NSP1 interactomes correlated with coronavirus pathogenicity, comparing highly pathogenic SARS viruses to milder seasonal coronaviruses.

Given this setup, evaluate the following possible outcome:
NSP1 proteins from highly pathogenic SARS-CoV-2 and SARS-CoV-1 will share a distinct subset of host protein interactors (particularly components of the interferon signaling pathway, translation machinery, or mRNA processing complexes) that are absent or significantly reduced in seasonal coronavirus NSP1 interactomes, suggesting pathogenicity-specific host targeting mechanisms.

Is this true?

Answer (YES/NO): NO